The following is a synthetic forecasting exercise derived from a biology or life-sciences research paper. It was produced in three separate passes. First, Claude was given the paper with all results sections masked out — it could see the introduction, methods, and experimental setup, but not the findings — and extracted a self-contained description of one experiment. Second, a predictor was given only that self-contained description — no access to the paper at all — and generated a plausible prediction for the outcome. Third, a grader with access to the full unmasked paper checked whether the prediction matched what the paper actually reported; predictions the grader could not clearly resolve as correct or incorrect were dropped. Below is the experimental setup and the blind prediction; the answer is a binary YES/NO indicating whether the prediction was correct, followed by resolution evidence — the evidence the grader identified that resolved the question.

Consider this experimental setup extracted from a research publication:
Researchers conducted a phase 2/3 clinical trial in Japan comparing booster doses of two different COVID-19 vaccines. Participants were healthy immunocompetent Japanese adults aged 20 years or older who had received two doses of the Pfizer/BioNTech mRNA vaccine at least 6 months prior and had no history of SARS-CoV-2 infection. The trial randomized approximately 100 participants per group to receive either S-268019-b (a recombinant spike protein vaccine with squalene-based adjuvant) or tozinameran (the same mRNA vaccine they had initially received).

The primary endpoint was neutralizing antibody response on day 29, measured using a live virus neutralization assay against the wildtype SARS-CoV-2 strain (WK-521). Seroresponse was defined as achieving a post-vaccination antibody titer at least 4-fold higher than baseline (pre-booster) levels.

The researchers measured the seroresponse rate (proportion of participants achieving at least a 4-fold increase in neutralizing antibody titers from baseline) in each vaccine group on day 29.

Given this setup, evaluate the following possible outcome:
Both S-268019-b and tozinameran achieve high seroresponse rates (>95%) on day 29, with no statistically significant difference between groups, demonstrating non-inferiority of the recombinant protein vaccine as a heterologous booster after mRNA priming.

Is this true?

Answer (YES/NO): YES